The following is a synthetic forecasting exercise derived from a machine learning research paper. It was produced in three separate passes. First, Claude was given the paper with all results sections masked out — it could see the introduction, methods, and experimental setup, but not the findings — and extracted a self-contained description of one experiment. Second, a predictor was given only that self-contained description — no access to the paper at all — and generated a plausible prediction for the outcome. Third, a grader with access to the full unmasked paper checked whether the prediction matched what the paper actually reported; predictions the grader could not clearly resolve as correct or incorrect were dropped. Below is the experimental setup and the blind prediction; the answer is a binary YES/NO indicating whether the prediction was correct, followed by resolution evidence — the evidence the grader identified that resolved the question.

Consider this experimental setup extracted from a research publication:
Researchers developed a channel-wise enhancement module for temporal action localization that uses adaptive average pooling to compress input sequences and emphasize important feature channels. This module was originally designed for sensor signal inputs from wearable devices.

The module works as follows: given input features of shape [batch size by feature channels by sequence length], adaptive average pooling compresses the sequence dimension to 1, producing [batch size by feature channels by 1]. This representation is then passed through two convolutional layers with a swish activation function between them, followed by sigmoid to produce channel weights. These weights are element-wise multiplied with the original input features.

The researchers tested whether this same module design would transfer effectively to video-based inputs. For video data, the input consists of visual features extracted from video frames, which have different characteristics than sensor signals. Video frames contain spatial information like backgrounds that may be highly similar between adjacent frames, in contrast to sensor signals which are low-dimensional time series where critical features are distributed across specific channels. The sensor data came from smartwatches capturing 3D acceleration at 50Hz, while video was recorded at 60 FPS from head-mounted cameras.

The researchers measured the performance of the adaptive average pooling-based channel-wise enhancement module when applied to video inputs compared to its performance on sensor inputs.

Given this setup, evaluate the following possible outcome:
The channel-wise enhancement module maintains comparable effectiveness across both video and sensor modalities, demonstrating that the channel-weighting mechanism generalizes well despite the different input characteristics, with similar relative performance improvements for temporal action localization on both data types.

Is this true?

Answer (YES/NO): NO